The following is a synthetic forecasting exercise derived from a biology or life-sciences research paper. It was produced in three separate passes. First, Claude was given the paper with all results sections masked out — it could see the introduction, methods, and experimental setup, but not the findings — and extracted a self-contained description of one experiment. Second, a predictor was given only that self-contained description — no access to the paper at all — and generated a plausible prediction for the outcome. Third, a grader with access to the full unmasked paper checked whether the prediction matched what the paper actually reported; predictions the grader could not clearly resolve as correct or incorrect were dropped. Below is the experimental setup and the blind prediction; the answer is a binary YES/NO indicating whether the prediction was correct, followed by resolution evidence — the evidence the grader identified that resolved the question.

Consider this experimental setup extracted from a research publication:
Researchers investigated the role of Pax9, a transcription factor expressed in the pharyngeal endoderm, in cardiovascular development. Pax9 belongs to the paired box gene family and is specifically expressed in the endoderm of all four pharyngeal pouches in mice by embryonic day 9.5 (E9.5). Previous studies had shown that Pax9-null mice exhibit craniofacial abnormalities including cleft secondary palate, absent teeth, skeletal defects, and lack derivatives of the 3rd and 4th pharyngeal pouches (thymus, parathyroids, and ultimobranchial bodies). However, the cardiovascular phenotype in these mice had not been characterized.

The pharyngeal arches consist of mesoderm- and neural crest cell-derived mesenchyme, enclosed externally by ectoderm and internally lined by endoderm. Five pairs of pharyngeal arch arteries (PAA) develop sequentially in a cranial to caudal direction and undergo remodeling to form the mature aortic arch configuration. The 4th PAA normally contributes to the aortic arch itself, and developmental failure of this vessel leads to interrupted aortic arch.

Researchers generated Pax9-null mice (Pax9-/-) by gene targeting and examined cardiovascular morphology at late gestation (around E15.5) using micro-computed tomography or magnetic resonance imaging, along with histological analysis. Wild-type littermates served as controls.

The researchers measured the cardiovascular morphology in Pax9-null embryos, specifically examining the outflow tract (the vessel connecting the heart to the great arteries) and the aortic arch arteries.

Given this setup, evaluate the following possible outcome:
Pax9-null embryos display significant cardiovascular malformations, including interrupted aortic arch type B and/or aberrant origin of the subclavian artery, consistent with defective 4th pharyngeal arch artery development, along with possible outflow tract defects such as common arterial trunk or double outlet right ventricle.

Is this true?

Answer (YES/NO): YES